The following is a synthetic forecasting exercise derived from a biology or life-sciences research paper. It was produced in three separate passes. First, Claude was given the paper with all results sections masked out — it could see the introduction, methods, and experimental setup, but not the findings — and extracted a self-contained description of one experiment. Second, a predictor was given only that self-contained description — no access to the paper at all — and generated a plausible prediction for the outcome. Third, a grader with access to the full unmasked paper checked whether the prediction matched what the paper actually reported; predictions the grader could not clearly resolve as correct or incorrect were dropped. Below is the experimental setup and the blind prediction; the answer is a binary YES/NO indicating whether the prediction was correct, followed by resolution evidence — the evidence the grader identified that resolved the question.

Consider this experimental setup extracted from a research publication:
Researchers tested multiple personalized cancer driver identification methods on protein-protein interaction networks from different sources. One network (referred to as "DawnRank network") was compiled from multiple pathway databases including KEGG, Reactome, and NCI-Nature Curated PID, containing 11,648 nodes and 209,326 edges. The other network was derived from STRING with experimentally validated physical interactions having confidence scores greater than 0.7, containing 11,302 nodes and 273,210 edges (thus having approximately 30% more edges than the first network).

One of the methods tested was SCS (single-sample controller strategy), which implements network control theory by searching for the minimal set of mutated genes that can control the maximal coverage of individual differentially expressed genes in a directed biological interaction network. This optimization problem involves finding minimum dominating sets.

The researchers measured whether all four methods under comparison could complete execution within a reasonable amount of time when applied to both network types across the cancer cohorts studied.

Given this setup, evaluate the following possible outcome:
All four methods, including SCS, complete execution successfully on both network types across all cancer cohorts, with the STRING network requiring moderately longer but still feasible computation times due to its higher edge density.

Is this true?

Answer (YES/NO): NO